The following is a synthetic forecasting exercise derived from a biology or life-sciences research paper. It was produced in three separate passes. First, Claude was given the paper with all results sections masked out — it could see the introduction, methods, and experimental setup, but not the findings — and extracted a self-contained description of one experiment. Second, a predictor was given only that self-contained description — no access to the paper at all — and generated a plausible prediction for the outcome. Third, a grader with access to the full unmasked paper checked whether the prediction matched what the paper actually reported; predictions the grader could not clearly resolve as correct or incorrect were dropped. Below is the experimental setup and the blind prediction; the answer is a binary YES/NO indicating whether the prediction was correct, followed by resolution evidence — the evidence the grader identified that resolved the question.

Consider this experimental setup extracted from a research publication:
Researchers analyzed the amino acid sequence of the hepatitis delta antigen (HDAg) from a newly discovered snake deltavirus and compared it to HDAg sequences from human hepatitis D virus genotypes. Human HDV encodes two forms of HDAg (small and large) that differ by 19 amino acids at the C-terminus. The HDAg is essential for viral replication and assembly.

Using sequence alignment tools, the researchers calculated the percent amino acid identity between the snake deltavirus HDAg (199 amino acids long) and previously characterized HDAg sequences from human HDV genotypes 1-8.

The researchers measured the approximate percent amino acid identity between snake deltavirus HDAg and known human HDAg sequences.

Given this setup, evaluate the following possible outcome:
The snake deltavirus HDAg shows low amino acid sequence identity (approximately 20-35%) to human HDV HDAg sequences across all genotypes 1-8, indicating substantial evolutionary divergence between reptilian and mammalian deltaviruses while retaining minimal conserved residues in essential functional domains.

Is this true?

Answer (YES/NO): NO